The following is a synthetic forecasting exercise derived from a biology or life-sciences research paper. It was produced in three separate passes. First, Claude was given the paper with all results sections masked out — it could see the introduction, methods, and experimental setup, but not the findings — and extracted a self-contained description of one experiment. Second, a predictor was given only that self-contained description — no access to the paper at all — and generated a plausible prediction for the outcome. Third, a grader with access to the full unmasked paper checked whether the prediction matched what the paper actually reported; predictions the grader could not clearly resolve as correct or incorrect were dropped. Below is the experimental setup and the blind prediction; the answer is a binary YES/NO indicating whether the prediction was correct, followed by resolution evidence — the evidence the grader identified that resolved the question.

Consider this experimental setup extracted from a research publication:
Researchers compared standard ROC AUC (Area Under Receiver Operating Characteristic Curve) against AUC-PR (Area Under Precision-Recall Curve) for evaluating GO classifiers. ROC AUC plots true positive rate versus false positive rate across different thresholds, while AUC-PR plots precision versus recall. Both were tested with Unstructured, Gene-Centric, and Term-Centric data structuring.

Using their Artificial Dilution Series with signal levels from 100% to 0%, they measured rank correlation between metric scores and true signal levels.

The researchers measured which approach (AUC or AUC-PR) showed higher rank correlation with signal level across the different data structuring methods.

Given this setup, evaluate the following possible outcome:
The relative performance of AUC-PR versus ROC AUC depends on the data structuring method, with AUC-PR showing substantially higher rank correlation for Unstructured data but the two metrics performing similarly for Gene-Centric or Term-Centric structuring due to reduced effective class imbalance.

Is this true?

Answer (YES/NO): NO